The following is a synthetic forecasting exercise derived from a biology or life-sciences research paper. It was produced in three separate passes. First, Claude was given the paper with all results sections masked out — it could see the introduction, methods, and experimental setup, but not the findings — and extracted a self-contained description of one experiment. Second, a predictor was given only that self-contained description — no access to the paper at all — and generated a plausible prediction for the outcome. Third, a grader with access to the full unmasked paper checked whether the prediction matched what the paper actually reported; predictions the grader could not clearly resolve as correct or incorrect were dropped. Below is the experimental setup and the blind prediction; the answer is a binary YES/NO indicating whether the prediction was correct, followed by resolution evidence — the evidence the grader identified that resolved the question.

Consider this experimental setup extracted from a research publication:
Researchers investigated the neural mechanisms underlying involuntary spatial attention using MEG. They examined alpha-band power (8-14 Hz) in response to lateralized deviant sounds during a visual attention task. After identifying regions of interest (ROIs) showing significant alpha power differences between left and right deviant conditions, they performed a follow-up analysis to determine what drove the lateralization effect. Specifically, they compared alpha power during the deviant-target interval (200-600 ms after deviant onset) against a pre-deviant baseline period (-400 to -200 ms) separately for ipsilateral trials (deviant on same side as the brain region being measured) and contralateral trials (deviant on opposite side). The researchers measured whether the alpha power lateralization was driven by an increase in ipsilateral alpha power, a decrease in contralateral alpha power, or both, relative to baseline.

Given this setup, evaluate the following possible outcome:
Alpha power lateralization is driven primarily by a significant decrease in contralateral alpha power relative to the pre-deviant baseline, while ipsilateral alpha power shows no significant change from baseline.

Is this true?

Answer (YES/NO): NO